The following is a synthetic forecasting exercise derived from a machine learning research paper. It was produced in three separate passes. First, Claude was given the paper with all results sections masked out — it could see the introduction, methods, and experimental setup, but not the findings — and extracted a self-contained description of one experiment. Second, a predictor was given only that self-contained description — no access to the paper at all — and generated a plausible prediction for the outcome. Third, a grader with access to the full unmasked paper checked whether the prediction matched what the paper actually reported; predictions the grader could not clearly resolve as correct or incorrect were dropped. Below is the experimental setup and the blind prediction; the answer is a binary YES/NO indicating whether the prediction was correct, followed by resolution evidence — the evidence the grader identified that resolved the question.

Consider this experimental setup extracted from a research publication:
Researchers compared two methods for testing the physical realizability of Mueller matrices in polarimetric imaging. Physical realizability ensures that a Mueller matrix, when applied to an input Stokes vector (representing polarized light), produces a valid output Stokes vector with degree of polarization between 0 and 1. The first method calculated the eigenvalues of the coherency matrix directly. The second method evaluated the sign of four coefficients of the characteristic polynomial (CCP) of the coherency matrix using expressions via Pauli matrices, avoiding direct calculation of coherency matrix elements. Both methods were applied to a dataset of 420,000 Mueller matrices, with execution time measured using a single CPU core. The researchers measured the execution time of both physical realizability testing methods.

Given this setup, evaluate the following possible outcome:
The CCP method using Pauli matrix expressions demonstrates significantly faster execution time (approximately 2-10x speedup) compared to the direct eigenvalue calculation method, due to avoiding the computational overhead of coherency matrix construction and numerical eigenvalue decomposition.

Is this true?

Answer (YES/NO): NO